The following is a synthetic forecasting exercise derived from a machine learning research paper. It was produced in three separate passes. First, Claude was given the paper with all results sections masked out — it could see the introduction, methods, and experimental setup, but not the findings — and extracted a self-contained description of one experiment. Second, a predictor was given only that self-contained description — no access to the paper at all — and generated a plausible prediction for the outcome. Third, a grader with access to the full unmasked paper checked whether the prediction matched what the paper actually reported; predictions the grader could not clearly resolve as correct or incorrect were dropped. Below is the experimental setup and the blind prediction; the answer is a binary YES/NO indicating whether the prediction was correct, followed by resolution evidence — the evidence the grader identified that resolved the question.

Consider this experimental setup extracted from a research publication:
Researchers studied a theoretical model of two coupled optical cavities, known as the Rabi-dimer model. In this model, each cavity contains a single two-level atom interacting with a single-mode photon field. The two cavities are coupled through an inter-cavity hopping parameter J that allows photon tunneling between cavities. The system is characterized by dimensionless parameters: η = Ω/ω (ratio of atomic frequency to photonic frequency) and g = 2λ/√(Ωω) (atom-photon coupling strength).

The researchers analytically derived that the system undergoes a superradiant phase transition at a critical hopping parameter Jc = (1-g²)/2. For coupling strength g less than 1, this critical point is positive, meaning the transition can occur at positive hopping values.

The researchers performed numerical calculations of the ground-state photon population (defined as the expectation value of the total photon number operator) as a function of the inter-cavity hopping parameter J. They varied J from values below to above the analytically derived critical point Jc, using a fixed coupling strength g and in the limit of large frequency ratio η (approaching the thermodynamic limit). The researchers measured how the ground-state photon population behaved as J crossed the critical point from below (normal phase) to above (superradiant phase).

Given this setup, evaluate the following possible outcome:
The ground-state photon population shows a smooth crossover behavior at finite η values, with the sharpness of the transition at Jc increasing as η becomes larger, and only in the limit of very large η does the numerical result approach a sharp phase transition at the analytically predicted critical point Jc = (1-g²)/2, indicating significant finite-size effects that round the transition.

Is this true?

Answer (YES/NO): NO